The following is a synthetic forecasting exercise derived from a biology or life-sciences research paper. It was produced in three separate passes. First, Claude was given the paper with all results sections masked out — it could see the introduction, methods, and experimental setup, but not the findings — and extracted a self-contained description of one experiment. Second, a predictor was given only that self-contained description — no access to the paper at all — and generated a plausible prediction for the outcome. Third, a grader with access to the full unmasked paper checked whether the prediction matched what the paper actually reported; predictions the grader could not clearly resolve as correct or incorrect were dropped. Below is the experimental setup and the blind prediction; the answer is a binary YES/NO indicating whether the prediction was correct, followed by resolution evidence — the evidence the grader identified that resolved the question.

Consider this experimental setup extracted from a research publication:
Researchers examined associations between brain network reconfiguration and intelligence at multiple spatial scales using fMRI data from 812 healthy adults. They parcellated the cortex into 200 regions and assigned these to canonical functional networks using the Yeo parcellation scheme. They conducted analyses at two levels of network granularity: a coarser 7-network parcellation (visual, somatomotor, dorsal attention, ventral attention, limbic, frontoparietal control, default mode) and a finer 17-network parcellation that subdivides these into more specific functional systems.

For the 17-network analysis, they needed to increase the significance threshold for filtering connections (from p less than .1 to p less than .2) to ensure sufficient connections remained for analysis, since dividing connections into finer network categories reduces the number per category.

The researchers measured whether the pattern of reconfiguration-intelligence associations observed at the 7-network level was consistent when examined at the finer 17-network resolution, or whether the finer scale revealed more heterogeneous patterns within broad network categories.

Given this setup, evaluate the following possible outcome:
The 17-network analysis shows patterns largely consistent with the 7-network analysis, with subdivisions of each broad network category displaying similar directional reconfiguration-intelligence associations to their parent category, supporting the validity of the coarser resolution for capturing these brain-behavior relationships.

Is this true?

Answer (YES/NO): YES